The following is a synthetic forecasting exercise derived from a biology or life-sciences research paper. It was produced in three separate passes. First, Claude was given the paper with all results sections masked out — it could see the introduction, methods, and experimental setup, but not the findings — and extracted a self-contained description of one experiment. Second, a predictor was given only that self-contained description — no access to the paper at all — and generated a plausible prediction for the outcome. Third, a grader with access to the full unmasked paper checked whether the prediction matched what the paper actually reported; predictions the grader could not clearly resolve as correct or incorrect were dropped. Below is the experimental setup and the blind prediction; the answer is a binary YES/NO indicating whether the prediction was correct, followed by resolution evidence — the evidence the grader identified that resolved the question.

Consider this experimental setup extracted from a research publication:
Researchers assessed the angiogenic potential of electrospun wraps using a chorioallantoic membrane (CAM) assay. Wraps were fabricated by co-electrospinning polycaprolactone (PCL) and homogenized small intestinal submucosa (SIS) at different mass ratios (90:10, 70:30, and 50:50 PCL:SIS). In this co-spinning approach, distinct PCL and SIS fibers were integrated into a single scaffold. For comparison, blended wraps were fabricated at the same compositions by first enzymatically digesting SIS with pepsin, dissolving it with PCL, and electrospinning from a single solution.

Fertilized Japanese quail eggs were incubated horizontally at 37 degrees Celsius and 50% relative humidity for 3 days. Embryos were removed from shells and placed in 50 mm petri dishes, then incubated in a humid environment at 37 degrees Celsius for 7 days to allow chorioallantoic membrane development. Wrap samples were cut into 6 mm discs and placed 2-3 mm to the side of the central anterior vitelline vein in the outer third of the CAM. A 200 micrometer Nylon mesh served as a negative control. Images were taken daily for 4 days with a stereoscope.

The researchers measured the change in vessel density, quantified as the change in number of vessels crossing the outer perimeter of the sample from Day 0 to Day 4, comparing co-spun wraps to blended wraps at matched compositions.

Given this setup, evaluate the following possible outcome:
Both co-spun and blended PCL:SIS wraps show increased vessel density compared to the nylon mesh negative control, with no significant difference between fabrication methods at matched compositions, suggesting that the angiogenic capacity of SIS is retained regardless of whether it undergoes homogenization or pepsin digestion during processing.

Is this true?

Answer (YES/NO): NO